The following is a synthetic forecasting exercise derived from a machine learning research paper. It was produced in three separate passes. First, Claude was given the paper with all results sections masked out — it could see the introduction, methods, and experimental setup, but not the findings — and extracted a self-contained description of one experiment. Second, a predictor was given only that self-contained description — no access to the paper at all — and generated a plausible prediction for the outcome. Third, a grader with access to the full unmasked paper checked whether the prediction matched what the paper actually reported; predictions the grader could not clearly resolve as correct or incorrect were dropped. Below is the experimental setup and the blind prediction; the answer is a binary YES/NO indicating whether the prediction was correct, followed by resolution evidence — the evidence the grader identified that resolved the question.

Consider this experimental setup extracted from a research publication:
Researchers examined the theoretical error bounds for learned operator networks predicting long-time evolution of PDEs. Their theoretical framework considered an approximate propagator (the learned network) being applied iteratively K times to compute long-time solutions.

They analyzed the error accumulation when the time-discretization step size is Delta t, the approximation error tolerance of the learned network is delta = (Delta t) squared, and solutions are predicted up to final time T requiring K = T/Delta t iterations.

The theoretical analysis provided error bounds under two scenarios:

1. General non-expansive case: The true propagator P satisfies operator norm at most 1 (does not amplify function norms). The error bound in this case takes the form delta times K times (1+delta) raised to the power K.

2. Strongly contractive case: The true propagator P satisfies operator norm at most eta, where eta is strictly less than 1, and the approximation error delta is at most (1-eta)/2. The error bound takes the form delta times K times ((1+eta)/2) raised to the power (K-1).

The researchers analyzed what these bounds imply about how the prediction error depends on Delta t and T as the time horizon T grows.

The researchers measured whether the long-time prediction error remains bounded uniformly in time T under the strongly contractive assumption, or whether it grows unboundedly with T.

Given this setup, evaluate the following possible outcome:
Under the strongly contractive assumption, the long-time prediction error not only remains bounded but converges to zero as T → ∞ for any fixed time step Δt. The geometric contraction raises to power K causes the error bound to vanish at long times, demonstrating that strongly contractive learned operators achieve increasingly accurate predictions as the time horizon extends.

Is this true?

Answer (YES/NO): NO